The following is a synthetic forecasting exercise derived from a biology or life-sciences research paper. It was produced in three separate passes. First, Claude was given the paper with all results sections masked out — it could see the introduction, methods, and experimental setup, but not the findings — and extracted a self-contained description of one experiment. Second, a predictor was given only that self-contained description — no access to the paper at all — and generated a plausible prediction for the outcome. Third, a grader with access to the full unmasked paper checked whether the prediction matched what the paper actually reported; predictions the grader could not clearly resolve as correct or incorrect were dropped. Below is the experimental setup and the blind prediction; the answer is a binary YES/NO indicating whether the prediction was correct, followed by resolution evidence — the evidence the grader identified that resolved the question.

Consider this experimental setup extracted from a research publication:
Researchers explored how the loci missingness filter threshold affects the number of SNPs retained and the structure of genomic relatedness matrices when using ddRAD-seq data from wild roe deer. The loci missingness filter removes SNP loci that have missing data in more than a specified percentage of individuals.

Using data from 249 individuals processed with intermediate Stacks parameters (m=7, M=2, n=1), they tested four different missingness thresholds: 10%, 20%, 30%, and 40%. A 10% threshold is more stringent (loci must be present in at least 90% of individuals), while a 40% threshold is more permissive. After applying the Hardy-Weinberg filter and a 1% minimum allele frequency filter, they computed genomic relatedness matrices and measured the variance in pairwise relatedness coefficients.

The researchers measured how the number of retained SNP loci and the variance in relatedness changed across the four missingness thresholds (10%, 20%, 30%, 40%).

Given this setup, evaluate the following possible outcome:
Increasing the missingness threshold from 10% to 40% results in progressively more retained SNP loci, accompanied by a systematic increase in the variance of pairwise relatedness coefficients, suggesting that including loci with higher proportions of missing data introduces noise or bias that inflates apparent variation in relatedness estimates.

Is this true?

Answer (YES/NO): NO